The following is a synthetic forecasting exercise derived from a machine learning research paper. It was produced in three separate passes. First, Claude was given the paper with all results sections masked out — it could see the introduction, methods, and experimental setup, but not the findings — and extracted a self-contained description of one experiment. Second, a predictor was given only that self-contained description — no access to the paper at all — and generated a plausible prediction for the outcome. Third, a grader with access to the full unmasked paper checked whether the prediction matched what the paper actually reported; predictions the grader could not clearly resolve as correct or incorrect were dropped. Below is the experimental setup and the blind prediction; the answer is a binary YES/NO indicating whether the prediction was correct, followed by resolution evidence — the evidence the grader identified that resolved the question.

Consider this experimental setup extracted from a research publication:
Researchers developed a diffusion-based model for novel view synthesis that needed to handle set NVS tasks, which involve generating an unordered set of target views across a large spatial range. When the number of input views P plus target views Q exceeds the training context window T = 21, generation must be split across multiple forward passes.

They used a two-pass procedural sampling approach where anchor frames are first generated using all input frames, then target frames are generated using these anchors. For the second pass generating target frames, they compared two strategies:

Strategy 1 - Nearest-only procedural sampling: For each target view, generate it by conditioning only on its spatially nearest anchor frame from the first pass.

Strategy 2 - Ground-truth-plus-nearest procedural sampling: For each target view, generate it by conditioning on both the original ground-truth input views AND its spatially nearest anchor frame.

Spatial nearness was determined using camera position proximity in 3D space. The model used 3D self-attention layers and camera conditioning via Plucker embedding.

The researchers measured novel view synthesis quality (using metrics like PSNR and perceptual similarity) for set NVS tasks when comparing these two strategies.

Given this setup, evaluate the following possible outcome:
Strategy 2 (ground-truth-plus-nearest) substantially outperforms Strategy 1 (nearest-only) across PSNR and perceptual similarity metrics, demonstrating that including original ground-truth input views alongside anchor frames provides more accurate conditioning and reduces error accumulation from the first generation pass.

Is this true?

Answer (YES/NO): NO